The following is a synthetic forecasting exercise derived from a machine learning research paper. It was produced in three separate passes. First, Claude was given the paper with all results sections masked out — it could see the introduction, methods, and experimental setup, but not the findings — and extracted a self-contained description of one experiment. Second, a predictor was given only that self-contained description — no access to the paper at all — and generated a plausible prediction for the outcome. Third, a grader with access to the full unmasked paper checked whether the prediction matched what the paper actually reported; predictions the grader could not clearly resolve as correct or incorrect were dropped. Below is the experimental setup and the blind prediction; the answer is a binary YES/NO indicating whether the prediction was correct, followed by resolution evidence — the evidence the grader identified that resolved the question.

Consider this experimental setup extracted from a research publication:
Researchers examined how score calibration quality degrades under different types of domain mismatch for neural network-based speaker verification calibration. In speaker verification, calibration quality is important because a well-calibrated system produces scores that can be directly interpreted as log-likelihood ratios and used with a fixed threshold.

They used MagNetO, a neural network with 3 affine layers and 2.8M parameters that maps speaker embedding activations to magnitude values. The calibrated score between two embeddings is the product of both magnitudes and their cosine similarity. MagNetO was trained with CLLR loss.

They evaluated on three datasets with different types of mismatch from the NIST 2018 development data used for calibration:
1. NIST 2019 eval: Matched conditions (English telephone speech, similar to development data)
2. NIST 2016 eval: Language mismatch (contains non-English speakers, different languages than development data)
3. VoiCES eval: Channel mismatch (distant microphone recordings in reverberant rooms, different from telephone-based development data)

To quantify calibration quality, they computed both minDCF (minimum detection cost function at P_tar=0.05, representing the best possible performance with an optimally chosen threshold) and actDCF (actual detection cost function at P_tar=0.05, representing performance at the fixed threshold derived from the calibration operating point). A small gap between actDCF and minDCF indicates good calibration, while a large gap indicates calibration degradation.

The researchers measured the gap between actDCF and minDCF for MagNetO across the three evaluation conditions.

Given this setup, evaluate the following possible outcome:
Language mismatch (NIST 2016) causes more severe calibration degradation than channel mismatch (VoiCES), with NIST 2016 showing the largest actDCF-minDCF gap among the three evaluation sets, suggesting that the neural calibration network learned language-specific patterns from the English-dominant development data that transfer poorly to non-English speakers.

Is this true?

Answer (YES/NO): YES